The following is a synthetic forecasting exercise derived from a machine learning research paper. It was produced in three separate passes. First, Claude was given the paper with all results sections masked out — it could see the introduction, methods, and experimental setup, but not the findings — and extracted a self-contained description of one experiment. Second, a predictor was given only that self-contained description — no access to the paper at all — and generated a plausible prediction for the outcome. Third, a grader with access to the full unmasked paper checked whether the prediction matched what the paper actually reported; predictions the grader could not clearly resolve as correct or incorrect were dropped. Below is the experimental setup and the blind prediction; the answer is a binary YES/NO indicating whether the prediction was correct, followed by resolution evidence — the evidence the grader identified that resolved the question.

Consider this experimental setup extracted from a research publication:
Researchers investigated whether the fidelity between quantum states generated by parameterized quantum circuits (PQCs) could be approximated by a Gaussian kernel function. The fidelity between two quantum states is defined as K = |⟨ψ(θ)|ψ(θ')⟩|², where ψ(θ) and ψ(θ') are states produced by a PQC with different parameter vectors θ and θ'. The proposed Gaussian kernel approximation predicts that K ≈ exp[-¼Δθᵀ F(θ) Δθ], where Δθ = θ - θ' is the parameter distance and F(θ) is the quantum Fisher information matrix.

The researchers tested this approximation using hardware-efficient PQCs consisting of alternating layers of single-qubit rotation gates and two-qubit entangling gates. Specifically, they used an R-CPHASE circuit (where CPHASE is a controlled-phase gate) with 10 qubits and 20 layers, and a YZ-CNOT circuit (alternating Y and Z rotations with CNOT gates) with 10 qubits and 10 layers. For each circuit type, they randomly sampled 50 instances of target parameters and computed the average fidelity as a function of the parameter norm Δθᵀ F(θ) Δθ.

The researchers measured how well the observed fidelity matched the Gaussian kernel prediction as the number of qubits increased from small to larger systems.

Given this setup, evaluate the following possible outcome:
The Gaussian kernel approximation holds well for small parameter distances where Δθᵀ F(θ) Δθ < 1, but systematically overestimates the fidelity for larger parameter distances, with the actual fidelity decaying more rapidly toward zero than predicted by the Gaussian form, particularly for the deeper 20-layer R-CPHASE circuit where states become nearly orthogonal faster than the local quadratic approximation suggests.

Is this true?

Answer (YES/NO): NO